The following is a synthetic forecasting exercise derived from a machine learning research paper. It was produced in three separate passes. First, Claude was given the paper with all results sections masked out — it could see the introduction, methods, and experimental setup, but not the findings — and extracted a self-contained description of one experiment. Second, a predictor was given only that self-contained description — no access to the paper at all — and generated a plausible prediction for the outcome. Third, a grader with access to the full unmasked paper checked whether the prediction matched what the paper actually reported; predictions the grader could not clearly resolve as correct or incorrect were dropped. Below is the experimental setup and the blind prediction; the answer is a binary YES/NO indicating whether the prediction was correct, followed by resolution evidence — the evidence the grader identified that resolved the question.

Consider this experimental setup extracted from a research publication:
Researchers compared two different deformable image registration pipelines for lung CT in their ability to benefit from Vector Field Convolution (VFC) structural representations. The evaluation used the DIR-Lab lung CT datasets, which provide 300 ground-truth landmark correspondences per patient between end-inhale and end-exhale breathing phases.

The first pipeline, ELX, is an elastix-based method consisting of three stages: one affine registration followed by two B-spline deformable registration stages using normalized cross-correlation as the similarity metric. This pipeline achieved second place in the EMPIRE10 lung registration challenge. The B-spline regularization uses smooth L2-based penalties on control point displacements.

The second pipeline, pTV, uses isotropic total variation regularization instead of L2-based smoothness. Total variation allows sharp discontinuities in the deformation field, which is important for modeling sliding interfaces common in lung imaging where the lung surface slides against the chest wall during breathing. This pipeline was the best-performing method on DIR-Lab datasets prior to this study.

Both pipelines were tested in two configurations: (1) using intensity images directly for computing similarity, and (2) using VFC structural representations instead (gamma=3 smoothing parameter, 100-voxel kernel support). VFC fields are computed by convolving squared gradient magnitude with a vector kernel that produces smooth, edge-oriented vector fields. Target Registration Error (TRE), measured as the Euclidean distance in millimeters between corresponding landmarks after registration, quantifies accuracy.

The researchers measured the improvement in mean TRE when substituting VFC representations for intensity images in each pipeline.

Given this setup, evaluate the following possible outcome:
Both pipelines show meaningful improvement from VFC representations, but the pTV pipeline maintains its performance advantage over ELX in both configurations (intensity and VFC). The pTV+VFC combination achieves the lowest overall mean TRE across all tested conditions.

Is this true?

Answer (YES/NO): NO